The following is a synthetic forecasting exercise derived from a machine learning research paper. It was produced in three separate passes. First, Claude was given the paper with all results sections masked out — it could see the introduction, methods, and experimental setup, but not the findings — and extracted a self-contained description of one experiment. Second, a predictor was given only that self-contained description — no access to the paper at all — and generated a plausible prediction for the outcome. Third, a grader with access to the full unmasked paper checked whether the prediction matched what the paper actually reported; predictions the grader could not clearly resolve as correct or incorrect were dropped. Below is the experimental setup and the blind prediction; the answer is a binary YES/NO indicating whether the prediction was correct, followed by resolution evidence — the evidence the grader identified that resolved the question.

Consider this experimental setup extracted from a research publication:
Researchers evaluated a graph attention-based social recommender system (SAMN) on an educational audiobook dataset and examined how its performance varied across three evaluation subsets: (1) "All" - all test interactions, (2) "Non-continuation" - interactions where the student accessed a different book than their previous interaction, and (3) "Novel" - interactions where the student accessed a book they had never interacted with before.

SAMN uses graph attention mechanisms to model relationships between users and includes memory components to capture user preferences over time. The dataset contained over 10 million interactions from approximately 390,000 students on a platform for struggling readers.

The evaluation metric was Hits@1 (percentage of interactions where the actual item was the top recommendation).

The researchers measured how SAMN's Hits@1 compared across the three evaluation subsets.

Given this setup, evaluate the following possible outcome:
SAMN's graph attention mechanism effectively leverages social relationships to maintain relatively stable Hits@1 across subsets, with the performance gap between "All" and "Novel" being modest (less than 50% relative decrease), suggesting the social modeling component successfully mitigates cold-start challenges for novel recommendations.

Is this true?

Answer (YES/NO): NO